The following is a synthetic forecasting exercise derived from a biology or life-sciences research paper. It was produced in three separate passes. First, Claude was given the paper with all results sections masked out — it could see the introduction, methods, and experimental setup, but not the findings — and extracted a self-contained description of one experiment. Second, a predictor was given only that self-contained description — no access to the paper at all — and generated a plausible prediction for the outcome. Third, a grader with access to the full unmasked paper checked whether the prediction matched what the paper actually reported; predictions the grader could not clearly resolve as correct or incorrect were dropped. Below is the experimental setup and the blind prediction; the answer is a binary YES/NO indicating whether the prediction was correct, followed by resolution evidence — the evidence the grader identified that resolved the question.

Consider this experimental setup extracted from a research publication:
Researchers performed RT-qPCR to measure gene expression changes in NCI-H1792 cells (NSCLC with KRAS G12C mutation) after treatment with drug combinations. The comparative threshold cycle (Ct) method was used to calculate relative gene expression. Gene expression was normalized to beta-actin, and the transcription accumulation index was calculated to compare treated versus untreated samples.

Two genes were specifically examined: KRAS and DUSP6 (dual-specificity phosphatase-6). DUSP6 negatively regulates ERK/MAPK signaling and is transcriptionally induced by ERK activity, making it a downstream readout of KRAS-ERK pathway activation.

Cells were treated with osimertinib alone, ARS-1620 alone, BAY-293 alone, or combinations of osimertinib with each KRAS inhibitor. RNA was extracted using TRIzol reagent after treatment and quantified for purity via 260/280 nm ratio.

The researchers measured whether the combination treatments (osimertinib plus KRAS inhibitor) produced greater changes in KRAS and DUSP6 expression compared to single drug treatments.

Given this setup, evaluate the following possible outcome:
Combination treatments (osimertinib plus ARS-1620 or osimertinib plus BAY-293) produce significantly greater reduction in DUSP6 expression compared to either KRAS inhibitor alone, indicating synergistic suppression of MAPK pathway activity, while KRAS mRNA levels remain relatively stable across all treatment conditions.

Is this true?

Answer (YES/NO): NO